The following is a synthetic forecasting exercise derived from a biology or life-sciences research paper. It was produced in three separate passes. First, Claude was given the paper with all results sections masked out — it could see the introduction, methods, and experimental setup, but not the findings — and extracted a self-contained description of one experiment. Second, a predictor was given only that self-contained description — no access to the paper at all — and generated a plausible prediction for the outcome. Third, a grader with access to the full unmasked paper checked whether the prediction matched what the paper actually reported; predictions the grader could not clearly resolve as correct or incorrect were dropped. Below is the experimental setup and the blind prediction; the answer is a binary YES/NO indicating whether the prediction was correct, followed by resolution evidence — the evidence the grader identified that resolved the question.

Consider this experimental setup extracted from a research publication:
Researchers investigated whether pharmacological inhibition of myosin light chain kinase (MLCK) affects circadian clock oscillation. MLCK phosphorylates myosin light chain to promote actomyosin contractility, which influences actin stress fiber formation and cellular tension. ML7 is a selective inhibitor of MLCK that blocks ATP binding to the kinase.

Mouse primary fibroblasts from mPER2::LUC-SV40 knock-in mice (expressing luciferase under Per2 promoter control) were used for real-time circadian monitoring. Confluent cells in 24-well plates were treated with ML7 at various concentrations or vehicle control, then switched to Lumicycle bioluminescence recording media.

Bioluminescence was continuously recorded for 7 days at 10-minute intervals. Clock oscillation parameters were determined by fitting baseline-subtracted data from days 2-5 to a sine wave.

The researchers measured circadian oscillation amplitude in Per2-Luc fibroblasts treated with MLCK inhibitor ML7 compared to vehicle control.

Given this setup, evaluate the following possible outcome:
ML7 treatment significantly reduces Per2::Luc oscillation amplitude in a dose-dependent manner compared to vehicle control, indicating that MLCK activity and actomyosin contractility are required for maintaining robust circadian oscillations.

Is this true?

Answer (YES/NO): NO